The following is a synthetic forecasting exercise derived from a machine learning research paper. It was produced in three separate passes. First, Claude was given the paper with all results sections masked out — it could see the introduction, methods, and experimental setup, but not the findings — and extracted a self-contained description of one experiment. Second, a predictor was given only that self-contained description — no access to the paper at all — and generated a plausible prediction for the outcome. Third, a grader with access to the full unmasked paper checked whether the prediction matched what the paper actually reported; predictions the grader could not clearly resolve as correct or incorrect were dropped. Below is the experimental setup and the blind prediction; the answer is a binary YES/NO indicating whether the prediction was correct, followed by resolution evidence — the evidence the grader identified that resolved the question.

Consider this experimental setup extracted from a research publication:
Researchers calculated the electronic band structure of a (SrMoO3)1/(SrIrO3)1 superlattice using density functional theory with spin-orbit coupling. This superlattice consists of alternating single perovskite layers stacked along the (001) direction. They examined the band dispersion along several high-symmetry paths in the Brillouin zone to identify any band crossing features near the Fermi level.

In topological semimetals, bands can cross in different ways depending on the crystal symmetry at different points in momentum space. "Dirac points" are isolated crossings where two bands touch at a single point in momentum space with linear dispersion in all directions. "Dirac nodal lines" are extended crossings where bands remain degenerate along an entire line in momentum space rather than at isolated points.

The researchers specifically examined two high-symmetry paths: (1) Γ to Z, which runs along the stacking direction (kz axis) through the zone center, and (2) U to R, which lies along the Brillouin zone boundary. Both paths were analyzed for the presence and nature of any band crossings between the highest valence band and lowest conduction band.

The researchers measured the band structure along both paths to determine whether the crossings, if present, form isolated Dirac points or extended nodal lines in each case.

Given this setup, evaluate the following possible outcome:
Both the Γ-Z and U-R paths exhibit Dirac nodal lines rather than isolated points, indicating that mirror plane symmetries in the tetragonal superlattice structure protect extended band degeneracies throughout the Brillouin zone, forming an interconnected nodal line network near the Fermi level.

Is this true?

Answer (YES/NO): NO